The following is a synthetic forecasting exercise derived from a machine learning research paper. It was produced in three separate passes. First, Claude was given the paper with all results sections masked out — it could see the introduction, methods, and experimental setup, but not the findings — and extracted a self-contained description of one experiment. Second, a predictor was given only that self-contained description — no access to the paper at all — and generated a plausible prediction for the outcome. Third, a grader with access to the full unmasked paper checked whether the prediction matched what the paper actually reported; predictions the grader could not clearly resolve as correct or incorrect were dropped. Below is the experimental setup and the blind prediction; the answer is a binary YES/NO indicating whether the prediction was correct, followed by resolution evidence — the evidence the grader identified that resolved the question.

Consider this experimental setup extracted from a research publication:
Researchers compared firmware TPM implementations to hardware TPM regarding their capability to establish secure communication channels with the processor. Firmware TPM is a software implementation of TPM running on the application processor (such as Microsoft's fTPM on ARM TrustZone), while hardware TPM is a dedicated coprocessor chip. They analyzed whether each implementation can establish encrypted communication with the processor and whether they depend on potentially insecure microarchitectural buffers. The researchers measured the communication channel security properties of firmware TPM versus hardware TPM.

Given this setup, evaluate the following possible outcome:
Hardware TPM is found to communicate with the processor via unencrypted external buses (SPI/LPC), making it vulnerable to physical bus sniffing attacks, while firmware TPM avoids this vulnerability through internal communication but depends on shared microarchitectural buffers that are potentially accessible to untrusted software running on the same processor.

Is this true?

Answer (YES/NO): NO